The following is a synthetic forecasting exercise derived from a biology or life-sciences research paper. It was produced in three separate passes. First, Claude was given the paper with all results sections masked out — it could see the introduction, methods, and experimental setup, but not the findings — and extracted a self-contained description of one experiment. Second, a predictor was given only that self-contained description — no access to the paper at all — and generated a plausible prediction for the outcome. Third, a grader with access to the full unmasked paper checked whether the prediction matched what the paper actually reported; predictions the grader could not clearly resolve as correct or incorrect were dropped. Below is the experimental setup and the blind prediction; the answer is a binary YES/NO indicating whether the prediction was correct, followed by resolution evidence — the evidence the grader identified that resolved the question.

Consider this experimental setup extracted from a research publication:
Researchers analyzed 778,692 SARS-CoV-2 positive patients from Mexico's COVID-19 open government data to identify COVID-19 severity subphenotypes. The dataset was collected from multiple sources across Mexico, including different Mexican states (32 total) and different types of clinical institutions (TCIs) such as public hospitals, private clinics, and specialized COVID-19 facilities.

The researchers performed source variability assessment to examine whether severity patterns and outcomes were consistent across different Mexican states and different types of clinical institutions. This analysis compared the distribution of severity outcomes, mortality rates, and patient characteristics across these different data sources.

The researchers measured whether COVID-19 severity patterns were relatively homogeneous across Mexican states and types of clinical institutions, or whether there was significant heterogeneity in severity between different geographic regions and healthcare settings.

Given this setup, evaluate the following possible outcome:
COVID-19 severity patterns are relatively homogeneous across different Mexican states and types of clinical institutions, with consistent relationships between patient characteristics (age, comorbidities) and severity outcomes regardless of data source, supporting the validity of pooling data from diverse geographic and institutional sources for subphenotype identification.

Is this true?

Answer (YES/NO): NO